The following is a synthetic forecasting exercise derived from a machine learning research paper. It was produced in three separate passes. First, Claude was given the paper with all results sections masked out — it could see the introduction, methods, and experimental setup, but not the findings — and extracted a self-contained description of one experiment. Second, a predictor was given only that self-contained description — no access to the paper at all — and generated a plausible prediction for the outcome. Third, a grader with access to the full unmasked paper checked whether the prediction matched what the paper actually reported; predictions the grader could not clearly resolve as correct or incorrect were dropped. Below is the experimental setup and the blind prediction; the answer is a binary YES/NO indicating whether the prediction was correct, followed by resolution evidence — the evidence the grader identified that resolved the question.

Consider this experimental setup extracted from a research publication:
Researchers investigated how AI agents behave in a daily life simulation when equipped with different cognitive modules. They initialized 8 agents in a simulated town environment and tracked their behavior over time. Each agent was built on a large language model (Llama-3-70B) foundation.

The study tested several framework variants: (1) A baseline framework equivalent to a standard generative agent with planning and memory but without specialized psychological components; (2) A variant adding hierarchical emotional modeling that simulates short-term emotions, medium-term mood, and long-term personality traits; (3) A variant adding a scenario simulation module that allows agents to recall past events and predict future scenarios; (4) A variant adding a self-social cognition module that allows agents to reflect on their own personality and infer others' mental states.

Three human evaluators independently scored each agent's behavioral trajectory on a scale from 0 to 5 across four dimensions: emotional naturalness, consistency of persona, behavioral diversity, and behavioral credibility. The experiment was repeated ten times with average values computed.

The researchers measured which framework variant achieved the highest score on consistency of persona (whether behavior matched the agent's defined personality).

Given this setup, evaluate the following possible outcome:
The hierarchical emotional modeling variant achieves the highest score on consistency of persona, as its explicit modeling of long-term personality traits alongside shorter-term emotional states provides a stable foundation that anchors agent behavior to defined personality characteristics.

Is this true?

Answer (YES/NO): NO